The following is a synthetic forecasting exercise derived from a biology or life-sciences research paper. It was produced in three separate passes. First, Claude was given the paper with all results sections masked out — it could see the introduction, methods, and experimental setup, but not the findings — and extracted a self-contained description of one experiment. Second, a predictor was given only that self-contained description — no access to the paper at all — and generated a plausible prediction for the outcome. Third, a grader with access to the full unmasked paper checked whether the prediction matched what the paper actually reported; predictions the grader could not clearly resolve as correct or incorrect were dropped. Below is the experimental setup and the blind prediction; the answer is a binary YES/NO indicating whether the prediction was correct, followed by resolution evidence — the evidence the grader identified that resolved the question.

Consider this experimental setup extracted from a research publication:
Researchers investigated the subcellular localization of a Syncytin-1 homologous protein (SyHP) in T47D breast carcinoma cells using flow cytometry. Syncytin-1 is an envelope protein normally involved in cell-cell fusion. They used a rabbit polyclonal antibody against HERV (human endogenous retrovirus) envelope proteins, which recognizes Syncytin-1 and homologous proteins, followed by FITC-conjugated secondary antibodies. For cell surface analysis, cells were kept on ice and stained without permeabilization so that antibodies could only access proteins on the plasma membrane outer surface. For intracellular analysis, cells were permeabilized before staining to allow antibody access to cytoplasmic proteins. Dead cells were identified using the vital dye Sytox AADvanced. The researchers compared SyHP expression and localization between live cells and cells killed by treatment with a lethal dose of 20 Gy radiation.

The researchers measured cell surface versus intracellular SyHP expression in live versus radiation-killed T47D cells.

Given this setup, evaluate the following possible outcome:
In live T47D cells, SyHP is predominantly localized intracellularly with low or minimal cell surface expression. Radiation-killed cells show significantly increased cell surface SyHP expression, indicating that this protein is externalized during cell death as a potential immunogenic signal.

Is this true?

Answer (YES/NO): YES